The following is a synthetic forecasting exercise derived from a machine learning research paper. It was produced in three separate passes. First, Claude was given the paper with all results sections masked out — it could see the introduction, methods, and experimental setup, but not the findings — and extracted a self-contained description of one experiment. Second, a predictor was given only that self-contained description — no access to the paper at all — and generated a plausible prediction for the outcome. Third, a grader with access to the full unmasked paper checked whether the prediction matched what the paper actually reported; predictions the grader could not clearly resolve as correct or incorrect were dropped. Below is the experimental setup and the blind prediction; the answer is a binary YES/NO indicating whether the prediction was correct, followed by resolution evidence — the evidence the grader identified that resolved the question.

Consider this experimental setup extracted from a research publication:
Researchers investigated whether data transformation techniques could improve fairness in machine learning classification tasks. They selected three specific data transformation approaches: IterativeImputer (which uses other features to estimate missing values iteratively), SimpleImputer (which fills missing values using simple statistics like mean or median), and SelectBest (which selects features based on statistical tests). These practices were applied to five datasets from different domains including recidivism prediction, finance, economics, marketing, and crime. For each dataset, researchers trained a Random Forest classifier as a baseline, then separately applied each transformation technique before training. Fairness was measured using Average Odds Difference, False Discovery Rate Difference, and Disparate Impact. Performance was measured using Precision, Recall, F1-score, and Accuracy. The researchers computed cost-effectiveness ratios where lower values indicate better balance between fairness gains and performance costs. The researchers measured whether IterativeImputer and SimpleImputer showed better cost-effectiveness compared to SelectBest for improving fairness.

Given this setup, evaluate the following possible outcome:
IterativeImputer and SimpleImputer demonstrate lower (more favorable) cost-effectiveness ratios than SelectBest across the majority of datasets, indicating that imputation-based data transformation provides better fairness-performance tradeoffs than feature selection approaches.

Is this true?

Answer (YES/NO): NO